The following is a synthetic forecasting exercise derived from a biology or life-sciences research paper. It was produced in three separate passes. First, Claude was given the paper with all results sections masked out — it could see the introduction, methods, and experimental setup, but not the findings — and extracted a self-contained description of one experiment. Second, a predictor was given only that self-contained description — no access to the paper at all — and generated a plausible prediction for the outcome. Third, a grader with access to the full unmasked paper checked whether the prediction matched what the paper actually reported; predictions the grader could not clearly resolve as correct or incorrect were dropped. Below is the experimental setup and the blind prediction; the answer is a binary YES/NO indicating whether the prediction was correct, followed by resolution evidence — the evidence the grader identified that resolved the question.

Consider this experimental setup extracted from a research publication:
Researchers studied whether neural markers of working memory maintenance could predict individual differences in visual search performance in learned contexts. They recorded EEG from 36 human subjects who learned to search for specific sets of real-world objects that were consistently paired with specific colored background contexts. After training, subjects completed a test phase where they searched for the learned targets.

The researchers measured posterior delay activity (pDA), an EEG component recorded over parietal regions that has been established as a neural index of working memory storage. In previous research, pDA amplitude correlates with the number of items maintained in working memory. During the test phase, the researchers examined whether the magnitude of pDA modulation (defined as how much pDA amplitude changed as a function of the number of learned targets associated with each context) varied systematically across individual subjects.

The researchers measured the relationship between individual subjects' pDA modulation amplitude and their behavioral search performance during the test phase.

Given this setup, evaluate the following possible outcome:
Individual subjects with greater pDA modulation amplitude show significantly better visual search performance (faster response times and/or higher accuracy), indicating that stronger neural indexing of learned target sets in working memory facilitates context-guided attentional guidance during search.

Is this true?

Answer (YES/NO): YES